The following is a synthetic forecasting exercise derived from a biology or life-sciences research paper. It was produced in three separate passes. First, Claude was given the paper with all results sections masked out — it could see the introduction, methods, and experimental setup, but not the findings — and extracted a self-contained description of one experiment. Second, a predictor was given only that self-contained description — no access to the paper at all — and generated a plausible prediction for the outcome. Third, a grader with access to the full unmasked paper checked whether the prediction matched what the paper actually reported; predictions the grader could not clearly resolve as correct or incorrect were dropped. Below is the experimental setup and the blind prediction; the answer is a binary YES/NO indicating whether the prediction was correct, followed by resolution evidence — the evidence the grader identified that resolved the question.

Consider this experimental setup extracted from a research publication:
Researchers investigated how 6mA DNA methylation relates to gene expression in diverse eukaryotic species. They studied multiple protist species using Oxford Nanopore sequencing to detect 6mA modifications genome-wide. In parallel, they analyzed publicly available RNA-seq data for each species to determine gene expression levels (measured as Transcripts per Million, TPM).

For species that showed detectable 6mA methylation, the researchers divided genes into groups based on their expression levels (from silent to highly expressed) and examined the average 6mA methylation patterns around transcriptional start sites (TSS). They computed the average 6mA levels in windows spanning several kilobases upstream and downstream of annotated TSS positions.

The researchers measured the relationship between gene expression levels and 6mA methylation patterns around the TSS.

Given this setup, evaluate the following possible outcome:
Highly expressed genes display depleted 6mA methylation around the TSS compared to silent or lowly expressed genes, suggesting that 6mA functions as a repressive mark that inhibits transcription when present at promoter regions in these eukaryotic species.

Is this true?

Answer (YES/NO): NO